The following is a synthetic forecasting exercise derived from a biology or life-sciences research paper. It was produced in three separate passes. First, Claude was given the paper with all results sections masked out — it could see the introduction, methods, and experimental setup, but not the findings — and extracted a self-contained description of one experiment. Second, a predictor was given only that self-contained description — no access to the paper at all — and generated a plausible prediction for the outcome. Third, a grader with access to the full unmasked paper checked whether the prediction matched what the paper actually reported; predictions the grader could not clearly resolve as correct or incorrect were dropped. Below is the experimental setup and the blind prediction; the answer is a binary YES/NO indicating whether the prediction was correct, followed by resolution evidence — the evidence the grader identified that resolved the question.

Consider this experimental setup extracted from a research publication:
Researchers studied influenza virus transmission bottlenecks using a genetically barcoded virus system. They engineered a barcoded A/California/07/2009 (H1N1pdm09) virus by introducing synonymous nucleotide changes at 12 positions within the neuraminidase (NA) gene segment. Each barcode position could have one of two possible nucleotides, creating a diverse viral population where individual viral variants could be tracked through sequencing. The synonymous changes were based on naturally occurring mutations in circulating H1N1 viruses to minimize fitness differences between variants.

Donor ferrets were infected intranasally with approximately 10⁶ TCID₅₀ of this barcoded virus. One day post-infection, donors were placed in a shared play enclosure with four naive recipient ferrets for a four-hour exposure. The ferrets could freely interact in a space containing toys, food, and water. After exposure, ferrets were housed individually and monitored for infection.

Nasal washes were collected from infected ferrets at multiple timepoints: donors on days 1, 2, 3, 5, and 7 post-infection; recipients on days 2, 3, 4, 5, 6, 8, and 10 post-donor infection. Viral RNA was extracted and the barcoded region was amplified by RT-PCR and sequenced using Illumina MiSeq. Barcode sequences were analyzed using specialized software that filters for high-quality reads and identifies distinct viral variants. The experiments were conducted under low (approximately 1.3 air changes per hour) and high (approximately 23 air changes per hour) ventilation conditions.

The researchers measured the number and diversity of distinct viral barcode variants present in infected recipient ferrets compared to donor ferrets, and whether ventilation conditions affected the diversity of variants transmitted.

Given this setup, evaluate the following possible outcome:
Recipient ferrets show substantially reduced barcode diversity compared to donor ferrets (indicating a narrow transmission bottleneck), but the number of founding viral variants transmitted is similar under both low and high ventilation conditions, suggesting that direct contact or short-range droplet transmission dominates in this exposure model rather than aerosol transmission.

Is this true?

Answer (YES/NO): YES